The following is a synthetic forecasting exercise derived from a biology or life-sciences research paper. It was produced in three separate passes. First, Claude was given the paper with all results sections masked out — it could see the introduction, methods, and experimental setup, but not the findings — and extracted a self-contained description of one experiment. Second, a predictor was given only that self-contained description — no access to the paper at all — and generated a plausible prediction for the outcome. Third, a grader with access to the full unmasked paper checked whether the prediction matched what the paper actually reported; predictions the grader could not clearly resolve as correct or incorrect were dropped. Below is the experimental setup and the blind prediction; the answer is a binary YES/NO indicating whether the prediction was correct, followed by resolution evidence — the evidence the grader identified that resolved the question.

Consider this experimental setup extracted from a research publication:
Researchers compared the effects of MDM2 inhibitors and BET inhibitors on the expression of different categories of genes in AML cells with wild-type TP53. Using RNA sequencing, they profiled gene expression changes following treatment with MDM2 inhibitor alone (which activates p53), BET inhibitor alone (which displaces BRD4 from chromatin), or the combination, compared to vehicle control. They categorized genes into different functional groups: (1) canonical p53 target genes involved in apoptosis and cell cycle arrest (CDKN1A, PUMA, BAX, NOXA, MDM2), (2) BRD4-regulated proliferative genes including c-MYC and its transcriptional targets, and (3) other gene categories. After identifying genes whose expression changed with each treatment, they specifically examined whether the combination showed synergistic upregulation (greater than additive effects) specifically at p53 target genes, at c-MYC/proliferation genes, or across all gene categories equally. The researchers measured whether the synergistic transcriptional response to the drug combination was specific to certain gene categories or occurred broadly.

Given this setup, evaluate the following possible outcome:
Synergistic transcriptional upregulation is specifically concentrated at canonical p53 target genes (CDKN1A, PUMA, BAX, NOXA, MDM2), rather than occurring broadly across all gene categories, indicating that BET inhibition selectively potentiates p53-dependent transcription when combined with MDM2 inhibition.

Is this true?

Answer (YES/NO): YES